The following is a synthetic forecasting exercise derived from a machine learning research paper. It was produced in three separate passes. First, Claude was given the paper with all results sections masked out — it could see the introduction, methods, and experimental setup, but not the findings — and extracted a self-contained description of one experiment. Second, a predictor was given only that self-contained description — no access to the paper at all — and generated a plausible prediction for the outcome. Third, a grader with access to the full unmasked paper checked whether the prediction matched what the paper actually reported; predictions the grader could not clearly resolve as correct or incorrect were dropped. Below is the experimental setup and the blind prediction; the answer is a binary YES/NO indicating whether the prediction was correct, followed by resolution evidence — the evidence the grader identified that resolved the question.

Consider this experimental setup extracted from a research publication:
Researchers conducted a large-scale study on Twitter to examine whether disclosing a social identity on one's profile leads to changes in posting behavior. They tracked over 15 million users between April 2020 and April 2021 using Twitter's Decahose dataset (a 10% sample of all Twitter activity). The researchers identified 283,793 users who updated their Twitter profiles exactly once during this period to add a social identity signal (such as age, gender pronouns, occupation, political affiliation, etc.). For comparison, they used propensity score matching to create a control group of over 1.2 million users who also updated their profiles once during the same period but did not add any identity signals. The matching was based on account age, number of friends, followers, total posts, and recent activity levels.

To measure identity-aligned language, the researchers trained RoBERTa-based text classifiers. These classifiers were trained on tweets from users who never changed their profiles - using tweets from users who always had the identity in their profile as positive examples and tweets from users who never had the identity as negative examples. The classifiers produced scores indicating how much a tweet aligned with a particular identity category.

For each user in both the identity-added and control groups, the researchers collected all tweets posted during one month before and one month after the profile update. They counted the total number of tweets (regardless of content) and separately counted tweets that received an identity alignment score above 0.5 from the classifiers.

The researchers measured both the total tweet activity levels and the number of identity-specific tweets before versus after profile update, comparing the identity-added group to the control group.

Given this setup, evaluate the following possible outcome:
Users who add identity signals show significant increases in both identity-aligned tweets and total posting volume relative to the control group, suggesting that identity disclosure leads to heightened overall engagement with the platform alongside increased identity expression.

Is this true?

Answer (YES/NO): NO